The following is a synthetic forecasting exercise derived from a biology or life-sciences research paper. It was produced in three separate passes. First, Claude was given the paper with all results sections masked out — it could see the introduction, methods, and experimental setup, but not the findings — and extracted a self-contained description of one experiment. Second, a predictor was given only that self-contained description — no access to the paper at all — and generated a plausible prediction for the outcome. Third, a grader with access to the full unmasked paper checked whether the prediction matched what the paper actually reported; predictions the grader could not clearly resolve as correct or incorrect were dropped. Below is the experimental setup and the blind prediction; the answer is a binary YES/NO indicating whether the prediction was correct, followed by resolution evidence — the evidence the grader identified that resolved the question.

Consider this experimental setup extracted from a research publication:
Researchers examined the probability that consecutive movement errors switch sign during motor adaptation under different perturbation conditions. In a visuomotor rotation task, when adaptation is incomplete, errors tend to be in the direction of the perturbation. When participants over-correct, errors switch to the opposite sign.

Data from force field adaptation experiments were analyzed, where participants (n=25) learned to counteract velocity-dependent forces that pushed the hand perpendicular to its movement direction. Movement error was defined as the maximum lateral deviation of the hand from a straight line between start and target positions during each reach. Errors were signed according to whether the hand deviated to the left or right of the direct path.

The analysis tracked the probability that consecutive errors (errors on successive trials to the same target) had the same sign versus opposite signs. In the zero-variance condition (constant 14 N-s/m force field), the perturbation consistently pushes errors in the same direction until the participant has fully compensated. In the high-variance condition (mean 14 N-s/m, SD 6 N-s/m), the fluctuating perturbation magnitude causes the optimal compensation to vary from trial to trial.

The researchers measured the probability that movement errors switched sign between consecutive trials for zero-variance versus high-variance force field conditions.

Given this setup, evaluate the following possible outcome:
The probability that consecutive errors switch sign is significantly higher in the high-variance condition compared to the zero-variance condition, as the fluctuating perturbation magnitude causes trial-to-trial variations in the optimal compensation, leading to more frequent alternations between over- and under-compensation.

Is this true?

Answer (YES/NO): YES